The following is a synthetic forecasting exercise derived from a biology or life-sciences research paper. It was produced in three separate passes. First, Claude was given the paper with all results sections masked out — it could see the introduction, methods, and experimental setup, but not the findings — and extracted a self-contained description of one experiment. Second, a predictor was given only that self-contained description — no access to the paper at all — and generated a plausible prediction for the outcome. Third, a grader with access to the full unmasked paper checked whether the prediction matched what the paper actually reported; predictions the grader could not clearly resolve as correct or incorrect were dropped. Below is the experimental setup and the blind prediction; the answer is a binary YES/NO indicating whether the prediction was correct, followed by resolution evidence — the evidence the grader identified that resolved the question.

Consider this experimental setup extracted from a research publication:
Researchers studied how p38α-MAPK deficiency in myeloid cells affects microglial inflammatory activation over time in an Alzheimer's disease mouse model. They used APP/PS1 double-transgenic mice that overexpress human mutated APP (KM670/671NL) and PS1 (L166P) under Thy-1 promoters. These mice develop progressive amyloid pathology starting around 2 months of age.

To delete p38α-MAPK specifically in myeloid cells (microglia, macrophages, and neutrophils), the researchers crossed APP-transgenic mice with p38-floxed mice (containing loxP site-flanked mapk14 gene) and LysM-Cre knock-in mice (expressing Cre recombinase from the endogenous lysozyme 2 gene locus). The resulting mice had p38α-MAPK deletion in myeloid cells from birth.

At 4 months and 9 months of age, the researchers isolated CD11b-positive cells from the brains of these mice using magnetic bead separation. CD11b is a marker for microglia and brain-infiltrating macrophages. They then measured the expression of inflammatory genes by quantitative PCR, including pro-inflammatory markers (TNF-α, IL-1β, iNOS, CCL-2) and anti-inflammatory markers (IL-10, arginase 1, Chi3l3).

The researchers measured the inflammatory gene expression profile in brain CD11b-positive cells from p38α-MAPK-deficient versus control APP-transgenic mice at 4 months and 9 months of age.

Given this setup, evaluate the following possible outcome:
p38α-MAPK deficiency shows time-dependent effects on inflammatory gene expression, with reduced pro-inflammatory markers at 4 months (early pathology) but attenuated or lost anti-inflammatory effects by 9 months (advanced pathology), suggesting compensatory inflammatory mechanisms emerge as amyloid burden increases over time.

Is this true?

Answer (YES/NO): NO